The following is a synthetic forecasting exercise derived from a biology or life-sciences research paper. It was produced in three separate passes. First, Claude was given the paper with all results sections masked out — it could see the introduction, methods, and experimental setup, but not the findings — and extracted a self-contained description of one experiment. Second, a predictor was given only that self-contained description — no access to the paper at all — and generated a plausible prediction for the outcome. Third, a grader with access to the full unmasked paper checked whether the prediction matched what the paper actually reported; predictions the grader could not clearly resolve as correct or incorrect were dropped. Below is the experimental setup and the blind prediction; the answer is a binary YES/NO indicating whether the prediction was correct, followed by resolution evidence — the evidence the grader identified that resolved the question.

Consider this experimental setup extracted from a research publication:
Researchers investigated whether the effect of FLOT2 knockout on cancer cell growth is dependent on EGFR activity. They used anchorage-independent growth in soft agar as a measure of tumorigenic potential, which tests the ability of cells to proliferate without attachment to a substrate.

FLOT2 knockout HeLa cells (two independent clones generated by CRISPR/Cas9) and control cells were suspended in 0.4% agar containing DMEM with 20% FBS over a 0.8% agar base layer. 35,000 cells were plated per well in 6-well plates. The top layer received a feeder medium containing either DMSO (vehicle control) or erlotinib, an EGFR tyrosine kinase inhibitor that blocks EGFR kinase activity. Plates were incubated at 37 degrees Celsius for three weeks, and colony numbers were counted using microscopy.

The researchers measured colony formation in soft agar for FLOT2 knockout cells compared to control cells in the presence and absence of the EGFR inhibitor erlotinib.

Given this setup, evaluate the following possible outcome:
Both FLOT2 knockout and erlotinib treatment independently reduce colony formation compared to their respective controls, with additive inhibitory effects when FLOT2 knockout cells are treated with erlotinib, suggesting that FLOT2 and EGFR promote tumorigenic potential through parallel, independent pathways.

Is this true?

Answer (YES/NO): NO